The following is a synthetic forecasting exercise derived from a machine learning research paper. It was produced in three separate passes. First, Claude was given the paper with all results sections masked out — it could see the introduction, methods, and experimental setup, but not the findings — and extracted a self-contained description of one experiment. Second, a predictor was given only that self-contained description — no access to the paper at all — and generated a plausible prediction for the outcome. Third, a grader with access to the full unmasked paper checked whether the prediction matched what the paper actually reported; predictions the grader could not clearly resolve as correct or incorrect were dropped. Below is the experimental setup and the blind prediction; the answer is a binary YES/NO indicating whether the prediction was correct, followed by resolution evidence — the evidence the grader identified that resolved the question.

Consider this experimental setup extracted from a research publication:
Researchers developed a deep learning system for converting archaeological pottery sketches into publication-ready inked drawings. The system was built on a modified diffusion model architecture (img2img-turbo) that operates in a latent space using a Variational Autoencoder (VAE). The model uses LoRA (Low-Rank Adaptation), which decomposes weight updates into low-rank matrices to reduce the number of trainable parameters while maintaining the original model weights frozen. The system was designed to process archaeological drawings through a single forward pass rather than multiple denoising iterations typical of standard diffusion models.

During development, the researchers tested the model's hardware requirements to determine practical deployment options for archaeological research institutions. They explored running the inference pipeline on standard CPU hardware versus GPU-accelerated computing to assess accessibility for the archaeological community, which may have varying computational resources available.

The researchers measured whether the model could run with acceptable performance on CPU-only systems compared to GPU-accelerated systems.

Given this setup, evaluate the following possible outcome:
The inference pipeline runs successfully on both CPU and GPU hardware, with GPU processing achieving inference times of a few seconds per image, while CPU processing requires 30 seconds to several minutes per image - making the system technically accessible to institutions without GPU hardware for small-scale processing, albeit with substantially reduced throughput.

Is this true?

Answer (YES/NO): NO